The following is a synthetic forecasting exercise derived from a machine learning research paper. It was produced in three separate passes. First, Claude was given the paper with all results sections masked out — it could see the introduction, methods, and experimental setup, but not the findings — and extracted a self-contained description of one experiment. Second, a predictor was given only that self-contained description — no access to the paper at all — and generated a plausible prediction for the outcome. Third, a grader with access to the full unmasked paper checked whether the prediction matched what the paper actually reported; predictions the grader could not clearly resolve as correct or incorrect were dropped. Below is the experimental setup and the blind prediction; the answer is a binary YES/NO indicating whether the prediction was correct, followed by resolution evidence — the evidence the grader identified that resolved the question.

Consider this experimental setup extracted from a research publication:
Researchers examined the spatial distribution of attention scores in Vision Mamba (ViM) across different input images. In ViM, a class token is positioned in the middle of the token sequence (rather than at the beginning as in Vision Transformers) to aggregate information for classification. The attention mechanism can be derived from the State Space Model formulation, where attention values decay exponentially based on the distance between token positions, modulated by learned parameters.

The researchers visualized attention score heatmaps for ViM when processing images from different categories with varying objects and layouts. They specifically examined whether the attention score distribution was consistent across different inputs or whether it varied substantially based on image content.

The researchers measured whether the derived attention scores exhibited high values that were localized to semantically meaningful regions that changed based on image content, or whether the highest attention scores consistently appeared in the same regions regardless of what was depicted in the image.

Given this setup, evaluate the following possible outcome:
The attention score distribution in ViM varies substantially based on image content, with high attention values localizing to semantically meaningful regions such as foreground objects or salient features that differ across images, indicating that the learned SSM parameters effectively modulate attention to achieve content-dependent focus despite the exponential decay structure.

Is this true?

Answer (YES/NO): NO